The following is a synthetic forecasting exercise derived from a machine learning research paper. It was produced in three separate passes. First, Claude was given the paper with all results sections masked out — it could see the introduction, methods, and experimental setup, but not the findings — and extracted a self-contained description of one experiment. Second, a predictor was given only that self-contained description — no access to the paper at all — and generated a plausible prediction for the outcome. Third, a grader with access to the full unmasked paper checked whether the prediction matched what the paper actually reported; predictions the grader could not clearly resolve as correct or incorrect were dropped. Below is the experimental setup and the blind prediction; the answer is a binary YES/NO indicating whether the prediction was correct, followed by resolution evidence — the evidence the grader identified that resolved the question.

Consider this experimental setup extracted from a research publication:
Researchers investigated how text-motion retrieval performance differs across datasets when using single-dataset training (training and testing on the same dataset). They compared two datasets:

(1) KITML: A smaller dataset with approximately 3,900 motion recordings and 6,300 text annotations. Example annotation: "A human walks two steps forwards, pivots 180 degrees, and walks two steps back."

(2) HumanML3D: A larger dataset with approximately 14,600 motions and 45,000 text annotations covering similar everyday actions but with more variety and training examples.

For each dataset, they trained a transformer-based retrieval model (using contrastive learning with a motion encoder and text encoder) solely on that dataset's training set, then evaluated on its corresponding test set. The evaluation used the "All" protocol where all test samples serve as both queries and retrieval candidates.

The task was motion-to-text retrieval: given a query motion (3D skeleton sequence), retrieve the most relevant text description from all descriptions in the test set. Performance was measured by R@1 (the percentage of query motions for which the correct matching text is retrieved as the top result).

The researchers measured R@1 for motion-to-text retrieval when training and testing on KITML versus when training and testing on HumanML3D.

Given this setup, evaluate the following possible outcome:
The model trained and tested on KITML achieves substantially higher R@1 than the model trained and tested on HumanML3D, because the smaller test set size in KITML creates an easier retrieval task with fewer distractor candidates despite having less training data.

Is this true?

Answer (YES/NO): YES